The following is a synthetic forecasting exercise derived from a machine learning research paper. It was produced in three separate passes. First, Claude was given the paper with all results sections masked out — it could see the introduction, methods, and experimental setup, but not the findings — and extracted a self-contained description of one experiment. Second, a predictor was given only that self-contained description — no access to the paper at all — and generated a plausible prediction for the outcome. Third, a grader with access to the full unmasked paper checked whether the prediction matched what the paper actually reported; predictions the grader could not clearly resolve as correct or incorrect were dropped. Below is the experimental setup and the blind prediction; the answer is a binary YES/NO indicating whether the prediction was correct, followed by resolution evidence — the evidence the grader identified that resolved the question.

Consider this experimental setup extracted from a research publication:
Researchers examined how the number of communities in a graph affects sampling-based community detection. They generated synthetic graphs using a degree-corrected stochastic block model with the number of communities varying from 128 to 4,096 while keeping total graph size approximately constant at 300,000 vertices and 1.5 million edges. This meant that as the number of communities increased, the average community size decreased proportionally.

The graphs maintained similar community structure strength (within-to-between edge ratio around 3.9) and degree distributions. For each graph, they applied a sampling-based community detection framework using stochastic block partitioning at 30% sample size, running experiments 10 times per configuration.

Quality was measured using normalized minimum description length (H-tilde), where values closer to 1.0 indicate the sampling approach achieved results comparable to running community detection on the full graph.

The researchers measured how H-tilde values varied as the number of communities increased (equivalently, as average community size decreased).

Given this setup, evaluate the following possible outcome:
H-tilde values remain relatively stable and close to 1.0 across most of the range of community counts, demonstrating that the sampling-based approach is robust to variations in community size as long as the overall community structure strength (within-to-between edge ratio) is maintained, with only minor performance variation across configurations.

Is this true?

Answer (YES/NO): NO